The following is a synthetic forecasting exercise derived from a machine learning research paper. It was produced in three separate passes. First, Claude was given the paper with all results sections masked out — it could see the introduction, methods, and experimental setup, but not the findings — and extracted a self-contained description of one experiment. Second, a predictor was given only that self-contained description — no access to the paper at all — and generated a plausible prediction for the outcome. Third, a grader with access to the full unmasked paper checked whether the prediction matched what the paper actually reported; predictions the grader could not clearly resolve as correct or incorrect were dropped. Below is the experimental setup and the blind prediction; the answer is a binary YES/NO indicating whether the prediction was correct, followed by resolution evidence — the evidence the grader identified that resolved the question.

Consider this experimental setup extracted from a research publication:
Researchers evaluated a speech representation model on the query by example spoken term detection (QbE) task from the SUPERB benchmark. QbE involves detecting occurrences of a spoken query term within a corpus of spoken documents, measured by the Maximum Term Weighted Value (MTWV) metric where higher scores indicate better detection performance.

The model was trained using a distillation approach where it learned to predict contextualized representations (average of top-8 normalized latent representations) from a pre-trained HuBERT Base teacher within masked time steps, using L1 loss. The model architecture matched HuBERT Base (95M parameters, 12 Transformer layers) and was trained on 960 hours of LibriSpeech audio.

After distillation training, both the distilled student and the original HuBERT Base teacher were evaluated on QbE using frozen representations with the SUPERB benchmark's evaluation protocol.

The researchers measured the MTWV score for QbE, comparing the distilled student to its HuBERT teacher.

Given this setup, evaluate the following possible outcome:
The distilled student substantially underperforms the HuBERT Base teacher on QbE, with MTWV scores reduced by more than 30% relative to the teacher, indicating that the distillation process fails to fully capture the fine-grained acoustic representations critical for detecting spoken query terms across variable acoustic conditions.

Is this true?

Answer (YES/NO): NO